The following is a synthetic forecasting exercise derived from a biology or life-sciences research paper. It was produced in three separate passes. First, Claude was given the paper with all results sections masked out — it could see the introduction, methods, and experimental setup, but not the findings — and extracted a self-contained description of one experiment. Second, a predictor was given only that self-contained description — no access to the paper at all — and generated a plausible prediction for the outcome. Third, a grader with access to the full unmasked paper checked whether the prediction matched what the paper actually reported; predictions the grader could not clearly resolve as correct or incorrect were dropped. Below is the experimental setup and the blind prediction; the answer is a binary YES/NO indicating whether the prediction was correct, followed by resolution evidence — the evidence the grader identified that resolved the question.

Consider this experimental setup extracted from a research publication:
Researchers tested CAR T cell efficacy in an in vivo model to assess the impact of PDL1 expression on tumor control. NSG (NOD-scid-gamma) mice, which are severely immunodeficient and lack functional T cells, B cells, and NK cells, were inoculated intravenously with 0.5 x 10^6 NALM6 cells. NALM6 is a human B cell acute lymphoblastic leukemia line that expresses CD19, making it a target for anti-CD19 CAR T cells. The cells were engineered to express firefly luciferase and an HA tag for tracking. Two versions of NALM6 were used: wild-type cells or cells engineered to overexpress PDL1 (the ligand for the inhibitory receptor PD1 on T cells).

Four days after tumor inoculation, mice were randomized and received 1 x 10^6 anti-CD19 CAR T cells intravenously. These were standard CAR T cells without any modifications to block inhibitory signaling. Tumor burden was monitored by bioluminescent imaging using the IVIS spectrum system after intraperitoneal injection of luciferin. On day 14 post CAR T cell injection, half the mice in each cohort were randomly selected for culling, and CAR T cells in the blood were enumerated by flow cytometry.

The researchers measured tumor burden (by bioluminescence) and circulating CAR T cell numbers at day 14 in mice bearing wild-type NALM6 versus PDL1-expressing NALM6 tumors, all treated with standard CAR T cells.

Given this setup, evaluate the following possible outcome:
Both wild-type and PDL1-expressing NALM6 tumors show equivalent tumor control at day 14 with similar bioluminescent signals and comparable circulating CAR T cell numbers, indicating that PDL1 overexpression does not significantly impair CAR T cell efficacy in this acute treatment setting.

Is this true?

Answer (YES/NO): NO